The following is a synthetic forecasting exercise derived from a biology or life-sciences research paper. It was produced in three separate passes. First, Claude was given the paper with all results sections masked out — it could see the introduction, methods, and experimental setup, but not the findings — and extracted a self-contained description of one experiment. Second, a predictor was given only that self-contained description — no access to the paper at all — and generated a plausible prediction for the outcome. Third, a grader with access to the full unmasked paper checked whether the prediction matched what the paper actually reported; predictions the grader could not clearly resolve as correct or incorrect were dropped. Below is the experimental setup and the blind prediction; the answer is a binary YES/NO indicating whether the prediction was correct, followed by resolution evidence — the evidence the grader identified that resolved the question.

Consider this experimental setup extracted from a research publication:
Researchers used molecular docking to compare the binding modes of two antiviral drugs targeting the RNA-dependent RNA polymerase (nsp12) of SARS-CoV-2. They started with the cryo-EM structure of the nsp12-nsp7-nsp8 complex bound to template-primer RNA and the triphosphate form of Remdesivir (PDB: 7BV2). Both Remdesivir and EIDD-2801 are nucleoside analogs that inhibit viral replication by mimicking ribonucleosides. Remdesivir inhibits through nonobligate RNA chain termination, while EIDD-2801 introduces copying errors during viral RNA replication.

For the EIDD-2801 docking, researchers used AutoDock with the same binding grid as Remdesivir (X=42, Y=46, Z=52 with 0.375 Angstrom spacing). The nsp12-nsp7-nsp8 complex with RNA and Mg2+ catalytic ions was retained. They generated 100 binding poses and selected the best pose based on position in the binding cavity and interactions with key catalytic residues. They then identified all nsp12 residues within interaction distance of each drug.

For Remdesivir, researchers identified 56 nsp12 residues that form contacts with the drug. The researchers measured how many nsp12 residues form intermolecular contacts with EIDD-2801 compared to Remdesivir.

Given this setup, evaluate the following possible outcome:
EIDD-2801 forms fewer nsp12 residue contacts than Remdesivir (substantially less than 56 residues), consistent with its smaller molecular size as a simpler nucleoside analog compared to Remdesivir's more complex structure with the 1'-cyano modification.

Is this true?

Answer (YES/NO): NO